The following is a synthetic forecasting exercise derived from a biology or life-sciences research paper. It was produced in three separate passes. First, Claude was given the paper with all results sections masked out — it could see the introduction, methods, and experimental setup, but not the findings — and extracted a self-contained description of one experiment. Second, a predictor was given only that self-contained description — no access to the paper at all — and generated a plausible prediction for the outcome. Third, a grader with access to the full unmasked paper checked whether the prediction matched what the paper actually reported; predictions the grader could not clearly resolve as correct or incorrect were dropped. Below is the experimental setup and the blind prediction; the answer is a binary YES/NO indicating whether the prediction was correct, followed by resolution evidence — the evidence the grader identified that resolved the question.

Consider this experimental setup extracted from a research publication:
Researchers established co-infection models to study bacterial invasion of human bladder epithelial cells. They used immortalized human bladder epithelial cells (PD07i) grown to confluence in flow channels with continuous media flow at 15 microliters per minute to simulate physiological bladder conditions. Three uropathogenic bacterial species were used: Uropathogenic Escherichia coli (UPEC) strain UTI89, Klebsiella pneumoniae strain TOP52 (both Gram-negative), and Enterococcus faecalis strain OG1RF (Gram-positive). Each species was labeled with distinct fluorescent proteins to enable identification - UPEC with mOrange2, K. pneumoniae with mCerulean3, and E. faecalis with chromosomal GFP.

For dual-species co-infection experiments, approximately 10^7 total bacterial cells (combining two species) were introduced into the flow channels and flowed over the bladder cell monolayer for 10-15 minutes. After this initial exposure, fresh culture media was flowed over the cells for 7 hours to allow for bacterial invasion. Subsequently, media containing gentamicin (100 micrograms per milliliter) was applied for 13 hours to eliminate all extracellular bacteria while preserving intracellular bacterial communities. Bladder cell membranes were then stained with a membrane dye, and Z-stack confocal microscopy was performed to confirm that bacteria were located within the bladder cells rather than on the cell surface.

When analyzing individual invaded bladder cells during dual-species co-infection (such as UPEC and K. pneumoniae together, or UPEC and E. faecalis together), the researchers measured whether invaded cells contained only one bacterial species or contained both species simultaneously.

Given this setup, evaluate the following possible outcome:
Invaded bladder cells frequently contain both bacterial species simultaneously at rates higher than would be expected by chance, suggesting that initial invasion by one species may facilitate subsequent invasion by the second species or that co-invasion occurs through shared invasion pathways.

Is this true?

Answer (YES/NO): NO